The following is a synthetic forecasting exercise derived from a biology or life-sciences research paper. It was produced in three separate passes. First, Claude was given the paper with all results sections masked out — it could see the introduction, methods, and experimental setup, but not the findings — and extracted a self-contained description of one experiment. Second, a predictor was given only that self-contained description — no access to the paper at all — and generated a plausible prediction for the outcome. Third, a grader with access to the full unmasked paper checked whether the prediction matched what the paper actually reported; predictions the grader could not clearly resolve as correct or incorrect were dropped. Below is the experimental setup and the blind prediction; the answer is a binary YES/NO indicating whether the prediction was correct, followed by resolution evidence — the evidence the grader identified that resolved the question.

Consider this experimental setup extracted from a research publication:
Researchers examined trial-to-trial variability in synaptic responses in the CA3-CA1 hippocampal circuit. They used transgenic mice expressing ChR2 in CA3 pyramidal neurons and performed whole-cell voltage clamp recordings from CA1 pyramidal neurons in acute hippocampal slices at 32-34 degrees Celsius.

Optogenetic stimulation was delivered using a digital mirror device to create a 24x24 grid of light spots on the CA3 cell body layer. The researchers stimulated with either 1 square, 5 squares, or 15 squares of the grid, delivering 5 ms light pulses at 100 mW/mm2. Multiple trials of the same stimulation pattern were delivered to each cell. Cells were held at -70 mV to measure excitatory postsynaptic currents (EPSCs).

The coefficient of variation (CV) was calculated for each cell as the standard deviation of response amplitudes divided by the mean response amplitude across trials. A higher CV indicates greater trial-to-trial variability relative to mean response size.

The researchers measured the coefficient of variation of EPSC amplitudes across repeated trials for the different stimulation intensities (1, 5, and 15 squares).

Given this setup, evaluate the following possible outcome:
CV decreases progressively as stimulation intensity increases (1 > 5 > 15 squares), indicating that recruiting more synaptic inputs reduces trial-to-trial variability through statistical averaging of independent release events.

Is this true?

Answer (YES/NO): YES